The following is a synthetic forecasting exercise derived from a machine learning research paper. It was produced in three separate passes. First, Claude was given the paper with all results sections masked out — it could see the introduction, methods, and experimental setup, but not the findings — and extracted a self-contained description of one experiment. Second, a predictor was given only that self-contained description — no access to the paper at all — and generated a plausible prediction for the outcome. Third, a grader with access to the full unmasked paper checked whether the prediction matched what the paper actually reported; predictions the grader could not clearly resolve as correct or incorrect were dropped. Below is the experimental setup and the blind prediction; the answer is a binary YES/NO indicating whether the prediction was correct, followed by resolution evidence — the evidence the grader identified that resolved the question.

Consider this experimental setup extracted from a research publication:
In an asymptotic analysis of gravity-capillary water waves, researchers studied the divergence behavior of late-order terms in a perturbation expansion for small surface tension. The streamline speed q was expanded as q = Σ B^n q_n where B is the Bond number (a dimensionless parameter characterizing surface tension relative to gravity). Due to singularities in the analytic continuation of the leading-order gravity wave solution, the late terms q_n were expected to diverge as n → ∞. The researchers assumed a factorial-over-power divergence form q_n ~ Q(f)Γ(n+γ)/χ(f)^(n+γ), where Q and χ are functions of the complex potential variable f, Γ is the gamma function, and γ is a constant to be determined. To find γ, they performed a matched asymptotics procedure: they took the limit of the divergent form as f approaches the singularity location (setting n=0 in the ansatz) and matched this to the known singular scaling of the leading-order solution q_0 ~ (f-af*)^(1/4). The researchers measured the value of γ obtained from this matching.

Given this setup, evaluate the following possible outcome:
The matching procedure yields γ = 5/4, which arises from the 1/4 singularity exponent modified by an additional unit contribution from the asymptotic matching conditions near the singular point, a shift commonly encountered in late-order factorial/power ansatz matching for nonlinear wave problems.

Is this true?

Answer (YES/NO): NO